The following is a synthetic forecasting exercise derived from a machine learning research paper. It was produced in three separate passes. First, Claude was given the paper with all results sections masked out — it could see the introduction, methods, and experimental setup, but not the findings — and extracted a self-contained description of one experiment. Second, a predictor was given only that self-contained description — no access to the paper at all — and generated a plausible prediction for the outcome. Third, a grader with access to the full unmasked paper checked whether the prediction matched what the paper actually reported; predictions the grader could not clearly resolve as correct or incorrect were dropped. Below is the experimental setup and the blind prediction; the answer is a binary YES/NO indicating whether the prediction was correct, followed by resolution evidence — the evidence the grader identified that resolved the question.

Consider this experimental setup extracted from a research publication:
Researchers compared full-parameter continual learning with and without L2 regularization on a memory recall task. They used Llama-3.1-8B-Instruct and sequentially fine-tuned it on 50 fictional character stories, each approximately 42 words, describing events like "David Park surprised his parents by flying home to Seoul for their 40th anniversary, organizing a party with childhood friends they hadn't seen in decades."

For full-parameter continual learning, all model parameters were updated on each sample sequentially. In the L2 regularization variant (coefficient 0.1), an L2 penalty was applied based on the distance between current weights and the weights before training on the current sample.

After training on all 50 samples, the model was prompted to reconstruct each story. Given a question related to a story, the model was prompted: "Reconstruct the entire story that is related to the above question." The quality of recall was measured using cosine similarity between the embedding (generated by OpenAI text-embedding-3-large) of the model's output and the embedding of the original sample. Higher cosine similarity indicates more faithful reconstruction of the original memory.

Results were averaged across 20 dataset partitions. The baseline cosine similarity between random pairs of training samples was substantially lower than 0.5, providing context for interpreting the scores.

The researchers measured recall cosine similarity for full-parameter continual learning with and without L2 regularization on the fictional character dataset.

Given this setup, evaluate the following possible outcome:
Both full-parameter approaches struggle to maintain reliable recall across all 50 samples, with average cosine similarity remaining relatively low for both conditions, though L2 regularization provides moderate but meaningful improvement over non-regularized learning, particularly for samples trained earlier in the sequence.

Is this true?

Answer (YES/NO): YES